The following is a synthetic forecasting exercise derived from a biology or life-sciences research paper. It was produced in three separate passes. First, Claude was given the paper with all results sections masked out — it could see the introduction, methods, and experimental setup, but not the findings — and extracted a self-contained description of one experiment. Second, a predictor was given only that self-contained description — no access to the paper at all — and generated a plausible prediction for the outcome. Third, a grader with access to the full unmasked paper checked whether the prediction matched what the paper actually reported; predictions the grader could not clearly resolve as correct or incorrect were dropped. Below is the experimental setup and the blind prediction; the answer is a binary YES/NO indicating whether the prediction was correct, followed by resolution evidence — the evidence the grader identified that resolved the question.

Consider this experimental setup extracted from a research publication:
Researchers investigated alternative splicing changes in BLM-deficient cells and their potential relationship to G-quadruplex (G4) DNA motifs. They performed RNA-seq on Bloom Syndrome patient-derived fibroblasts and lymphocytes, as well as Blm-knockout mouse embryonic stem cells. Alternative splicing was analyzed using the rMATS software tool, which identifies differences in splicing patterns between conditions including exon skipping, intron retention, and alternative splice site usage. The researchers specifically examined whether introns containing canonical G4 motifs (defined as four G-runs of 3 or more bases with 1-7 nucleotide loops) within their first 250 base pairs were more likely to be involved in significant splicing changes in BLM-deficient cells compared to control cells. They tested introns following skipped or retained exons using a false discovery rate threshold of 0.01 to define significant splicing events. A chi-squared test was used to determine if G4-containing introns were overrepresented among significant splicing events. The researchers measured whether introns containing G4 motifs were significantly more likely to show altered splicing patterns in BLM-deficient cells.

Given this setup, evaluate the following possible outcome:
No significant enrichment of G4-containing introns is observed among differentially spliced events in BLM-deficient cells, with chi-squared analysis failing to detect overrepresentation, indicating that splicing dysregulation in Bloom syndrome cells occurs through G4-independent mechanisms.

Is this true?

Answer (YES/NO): YES